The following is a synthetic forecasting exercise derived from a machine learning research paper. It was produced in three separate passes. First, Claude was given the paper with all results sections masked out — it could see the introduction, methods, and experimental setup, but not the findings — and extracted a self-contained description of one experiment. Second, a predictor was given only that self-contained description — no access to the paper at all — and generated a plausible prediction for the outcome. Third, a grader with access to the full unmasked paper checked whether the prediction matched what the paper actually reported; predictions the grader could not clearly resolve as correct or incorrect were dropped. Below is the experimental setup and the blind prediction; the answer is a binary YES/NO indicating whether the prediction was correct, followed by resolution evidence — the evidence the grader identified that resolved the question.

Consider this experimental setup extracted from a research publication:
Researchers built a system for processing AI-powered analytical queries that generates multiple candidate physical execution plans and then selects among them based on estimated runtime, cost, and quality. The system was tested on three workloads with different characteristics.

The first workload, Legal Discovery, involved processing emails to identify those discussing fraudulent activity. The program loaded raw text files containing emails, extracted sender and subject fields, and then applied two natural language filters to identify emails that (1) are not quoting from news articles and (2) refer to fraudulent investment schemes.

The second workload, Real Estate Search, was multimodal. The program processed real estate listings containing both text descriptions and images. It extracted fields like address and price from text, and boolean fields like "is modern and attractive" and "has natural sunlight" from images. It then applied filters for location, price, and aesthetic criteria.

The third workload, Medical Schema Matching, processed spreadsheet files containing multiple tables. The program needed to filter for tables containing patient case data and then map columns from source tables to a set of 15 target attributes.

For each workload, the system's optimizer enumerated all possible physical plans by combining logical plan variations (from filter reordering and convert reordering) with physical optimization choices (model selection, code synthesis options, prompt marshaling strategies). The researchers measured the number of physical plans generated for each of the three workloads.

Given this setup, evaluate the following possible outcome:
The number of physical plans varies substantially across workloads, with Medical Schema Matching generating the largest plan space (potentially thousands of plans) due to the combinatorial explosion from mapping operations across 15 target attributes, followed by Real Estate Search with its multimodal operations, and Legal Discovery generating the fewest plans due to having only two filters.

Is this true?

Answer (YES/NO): NO